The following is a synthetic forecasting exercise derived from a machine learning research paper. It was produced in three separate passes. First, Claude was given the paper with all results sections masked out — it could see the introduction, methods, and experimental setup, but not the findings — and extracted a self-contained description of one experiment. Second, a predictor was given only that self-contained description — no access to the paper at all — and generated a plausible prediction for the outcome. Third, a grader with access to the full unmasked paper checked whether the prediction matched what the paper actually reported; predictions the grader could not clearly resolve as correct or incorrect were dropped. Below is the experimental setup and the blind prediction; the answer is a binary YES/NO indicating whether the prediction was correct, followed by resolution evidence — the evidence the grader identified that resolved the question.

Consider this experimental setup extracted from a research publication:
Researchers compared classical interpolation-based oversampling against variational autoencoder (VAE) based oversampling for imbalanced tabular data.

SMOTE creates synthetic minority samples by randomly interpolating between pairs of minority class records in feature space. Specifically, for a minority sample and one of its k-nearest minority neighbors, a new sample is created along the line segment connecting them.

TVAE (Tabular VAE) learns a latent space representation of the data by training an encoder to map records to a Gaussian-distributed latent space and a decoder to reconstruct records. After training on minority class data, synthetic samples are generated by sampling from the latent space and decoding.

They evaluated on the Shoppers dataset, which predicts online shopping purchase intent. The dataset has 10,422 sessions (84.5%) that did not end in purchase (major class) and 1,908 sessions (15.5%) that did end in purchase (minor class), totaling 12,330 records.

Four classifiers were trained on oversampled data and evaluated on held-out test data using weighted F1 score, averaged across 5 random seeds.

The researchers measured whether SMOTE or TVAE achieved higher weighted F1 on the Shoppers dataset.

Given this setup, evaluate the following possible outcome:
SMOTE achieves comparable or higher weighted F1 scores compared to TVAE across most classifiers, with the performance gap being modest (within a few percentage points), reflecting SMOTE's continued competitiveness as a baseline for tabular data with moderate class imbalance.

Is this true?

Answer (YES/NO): YES